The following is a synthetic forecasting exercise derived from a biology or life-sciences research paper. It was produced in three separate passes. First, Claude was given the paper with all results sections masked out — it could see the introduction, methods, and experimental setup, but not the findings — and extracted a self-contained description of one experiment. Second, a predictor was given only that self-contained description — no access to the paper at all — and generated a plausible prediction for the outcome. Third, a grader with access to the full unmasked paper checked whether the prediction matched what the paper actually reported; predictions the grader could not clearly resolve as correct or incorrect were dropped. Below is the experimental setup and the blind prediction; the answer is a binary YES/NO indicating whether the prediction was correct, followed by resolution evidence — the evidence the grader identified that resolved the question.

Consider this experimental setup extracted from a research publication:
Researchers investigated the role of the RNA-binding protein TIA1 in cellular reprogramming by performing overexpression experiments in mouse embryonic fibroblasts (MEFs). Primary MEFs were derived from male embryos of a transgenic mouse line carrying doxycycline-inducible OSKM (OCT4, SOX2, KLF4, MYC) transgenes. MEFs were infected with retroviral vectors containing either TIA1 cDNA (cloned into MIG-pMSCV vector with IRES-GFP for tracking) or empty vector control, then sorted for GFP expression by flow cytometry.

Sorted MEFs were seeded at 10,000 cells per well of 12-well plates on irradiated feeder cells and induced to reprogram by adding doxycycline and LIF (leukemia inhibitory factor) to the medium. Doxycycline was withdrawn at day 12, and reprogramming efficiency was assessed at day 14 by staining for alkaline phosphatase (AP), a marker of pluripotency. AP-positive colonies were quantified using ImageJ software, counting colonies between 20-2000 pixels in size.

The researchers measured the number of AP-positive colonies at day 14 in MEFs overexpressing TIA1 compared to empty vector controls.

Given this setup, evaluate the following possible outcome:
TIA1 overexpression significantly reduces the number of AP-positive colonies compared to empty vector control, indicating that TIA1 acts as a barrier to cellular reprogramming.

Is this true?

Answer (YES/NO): YES